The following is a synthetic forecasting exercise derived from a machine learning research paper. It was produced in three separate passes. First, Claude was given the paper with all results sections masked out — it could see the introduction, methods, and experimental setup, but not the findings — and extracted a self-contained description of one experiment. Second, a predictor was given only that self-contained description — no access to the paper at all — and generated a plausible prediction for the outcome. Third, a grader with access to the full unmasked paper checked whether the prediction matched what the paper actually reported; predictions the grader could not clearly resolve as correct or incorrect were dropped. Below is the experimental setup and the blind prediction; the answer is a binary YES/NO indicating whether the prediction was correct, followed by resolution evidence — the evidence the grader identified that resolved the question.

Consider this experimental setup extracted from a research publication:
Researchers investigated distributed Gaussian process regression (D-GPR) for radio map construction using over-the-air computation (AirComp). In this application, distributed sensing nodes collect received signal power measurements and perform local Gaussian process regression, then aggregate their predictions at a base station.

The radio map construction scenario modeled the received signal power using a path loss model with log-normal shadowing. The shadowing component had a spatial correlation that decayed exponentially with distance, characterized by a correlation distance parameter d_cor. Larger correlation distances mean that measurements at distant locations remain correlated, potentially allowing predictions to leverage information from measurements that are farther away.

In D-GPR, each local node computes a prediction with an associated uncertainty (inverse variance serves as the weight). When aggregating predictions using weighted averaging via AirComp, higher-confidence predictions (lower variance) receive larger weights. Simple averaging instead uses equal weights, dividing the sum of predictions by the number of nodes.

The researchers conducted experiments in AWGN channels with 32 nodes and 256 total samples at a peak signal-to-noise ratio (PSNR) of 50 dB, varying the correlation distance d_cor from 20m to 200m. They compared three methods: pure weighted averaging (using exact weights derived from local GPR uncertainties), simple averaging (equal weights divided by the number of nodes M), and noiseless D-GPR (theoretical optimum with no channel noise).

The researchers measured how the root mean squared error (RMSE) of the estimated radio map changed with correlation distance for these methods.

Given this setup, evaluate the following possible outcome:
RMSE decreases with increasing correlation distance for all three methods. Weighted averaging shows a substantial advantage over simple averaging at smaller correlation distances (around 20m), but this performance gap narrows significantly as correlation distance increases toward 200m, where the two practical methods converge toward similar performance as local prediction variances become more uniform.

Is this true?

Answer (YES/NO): NO